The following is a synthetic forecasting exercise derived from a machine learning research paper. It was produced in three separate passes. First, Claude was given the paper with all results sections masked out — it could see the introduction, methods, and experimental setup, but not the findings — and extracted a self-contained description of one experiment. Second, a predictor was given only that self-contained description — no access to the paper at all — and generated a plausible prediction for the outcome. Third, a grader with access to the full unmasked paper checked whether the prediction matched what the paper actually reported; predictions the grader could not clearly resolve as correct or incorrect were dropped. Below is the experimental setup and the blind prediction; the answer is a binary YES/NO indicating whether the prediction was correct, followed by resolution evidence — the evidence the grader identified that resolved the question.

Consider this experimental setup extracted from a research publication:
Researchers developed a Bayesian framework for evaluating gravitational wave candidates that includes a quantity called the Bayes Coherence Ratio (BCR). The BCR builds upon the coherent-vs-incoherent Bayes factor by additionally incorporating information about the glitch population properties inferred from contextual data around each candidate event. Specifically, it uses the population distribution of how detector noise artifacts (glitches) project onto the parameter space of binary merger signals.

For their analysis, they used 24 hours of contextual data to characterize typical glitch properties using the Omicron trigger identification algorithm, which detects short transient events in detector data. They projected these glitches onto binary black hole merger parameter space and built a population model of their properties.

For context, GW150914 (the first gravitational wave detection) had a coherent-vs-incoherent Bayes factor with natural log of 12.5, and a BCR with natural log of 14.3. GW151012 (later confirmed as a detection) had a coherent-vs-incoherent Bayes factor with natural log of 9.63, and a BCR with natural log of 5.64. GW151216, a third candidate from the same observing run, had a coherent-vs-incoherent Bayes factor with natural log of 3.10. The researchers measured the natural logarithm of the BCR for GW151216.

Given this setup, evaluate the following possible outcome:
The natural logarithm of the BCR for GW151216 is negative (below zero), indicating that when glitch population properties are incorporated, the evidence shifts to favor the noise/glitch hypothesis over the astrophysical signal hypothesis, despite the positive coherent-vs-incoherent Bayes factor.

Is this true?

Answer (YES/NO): YES